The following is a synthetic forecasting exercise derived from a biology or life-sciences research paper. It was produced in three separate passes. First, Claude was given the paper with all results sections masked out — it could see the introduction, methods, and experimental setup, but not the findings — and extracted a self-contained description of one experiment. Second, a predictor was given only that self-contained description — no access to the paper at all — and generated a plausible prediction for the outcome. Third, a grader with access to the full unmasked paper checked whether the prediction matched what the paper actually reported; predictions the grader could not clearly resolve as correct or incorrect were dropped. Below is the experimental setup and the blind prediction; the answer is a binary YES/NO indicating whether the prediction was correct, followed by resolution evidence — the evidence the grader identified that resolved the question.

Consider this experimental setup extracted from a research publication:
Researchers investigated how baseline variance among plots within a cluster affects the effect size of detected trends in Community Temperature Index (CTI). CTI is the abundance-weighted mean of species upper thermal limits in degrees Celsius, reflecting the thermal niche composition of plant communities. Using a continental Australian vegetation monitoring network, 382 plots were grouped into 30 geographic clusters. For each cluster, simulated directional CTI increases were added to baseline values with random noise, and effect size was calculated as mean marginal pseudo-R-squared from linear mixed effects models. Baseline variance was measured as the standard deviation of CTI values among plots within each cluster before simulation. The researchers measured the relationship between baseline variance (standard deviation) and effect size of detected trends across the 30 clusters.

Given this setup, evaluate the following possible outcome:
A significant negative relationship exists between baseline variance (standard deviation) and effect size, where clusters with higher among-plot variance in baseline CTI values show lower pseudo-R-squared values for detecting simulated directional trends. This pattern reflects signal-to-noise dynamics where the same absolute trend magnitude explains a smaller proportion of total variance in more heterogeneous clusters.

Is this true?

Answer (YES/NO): YES